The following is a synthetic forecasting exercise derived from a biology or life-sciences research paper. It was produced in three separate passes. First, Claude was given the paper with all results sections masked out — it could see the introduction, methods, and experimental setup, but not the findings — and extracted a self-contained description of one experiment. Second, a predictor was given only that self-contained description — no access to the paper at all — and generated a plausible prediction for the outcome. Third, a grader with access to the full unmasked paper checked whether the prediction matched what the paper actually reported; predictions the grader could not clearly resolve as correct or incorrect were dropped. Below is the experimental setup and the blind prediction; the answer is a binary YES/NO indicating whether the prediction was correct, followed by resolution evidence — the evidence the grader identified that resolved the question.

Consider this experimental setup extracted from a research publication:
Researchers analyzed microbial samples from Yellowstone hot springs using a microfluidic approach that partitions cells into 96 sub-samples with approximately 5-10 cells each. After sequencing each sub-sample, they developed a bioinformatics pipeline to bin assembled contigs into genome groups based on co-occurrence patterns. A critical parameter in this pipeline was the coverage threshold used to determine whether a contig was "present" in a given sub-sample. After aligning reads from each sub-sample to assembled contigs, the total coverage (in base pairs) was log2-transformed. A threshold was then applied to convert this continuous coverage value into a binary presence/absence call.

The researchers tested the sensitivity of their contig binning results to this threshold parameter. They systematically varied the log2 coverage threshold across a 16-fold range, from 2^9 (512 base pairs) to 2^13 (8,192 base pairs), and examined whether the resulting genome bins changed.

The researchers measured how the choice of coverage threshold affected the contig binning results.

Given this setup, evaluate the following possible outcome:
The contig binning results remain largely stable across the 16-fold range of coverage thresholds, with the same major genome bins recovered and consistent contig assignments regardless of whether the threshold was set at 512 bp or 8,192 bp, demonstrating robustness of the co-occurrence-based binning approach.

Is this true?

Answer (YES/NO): YES